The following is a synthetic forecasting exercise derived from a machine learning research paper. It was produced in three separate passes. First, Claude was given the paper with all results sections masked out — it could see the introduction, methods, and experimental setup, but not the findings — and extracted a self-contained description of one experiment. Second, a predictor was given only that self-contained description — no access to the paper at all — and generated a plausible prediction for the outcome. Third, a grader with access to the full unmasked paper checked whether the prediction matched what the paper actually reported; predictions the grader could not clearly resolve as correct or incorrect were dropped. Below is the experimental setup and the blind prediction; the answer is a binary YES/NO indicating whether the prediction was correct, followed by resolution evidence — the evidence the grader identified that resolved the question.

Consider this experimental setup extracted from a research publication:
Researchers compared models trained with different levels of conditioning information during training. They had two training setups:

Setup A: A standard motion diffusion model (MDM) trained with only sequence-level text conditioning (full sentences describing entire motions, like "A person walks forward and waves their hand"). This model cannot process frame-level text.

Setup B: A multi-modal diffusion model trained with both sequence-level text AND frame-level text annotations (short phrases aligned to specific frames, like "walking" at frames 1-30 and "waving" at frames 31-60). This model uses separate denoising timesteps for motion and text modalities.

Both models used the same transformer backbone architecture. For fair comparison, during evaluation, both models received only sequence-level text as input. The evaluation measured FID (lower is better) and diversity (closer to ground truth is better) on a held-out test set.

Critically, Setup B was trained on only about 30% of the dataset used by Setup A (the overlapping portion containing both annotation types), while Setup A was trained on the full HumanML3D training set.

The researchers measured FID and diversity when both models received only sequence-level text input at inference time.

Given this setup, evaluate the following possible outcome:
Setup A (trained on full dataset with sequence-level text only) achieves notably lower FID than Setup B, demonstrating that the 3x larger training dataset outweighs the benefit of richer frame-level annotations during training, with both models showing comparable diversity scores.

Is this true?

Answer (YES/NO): NO